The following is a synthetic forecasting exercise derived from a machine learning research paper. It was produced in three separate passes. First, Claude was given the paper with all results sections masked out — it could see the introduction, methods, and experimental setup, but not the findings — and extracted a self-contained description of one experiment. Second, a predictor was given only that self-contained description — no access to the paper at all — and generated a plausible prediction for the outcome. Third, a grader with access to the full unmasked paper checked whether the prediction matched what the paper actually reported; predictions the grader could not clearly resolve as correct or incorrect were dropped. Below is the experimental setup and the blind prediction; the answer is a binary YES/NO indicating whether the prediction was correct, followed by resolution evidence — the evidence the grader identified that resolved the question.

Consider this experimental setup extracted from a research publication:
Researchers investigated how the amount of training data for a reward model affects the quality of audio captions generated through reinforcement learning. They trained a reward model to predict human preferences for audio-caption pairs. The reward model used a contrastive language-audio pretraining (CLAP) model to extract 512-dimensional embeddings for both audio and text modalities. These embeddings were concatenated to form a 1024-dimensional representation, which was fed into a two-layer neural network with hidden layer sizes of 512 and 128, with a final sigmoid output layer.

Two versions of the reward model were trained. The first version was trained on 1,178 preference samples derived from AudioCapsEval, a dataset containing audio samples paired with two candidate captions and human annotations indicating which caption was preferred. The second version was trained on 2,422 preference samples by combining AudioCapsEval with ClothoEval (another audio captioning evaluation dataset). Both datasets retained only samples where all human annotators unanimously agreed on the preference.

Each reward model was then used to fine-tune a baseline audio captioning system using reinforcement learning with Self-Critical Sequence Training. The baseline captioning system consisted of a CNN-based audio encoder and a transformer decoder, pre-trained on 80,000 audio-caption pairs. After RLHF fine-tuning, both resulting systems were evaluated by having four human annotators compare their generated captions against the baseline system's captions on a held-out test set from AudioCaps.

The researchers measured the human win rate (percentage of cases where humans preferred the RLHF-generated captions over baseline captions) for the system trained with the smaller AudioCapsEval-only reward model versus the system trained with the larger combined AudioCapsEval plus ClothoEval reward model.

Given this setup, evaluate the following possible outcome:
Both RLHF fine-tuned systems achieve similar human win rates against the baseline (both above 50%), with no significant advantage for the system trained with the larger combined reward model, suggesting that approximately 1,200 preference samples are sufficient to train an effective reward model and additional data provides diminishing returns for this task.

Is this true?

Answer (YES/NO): NO